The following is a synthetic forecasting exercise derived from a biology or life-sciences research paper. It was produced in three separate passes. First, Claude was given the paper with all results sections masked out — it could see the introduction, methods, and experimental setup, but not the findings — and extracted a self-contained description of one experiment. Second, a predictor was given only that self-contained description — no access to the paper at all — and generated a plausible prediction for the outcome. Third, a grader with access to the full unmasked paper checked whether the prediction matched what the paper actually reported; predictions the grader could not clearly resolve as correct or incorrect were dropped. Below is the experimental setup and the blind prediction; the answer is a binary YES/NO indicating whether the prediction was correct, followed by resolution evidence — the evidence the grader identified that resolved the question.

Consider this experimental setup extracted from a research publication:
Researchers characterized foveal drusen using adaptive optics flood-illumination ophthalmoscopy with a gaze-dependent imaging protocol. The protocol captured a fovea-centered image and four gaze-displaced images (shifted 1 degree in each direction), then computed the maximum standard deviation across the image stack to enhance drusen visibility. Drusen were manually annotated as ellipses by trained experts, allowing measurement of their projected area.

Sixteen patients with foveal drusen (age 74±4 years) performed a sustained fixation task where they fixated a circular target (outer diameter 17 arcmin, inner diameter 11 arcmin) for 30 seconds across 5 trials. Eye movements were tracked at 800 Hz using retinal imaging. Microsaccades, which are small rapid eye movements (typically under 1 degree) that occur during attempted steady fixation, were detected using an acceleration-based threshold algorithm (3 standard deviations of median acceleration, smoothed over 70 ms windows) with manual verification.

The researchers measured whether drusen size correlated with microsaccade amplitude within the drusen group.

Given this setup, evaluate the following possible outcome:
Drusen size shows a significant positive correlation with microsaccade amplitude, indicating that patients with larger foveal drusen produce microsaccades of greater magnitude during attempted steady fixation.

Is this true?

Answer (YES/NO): NO